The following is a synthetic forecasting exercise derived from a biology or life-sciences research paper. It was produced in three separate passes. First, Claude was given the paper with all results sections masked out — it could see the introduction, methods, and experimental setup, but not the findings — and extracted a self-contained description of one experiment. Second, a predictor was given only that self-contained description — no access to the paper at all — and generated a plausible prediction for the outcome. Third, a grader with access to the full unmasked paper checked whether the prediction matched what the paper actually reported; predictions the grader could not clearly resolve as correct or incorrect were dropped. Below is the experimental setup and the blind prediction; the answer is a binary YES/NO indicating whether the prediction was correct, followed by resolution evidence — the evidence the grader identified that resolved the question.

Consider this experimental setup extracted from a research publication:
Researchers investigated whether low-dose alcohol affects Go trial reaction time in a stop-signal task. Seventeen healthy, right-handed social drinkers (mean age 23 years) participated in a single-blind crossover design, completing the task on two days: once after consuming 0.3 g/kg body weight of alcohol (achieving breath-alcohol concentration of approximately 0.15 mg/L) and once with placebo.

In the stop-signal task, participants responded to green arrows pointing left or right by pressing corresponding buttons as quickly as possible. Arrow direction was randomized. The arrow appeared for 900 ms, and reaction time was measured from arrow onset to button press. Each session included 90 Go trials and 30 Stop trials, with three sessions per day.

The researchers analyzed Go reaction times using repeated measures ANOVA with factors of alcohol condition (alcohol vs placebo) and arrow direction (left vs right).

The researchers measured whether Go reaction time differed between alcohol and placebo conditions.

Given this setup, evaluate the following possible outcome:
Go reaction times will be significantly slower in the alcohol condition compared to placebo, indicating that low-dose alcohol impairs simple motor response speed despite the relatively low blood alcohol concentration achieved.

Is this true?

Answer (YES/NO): YES